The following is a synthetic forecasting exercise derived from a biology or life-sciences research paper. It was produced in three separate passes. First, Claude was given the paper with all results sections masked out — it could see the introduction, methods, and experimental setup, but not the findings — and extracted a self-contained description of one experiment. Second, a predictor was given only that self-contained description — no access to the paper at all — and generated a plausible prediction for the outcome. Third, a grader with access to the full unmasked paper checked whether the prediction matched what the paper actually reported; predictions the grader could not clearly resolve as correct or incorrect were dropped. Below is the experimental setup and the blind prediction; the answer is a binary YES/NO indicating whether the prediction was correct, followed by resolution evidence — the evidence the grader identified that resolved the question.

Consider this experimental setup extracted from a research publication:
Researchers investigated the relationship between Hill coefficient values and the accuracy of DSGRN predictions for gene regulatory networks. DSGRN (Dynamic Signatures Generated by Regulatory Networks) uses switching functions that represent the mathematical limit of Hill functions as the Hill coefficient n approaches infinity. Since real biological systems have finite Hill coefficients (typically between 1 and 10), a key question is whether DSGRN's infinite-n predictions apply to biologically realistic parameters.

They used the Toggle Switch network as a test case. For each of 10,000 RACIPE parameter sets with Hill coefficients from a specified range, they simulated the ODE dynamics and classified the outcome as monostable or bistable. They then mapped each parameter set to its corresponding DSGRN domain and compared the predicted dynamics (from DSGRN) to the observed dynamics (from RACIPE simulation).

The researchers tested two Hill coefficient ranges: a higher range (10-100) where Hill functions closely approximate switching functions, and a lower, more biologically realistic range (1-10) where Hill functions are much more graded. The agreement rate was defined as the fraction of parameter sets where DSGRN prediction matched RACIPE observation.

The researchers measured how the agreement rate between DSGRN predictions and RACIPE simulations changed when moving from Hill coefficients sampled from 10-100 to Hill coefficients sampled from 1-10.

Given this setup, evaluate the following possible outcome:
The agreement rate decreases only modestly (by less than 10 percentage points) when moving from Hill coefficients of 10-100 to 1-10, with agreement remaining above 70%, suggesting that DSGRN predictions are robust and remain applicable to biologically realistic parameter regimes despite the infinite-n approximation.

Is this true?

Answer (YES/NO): YES